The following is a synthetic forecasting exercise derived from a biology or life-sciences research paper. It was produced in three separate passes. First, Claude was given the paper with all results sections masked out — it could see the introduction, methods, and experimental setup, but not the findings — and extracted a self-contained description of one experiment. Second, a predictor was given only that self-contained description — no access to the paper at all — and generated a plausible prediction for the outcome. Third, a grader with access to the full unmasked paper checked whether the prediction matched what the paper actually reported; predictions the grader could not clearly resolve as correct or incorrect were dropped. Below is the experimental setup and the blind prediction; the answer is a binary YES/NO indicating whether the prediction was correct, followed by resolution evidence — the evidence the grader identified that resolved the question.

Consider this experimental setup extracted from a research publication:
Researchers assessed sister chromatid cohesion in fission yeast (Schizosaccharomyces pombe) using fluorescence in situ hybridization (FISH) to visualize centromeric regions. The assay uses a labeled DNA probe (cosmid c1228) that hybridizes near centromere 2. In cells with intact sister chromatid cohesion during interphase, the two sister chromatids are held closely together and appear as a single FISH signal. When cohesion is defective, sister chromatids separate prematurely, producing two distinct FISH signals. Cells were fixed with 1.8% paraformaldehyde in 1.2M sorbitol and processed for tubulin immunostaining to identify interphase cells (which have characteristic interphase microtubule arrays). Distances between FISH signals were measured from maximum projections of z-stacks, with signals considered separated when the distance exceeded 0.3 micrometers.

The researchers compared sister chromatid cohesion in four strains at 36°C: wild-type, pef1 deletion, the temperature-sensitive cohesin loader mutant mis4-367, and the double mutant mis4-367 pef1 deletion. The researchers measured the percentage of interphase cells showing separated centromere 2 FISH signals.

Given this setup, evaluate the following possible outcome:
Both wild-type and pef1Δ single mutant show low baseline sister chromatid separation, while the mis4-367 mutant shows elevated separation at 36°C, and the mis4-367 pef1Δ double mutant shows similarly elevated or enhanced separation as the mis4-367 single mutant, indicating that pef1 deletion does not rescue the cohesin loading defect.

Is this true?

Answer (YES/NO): NO